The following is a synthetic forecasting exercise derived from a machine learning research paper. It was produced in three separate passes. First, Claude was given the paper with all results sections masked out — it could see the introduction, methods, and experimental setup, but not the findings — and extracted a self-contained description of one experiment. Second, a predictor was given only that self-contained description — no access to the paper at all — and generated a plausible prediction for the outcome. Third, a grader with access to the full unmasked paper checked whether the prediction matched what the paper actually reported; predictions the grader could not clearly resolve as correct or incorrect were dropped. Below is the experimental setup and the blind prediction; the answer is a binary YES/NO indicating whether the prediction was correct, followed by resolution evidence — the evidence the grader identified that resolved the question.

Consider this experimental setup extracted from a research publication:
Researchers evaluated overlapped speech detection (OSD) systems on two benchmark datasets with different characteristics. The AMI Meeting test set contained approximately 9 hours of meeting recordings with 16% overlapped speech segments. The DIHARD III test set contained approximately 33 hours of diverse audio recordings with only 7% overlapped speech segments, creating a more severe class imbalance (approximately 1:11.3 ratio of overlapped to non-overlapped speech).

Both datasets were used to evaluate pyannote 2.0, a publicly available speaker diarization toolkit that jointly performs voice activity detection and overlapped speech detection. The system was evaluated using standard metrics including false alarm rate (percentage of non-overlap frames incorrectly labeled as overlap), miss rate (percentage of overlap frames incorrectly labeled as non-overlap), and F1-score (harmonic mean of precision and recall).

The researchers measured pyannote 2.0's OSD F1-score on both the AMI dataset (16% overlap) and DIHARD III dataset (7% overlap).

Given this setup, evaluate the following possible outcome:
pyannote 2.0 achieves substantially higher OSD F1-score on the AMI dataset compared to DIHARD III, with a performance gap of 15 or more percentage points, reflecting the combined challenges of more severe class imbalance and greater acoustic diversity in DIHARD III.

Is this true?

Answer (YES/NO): YES